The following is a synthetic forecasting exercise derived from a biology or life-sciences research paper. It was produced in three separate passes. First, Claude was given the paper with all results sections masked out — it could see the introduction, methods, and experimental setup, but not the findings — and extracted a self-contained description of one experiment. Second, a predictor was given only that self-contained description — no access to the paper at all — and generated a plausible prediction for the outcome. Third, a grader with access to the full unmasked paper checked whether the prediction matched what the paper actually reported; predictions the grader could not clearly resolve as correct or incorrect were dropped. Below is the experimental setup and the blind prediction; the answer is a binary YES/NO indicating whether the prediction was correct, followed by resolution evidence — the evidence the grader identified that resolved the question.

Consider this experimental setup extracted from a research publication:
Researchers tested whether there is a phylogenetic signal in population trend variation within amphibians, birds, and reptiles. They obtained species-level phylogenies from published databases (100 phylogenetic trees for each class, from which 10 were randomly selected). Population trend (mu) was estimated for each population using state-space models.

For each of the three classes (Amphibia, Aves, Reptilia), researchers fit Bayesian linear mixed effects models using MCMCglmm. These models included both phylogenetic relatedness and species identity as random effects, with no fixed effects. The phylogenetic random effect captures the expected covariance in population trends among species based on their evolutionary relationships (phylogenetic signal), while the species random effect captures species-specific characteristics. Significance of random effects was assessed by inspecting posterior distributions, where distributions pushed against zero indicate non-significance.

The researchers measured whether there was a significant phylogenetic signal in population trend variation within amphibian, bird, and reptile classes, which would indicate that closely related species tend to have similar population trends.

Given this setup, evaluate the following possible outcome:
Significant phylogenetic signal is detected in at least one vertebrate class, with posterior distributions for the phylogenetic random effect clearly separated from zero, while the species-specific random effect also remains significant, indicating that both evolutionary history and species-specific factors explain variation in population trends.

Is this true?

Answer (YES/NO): NO